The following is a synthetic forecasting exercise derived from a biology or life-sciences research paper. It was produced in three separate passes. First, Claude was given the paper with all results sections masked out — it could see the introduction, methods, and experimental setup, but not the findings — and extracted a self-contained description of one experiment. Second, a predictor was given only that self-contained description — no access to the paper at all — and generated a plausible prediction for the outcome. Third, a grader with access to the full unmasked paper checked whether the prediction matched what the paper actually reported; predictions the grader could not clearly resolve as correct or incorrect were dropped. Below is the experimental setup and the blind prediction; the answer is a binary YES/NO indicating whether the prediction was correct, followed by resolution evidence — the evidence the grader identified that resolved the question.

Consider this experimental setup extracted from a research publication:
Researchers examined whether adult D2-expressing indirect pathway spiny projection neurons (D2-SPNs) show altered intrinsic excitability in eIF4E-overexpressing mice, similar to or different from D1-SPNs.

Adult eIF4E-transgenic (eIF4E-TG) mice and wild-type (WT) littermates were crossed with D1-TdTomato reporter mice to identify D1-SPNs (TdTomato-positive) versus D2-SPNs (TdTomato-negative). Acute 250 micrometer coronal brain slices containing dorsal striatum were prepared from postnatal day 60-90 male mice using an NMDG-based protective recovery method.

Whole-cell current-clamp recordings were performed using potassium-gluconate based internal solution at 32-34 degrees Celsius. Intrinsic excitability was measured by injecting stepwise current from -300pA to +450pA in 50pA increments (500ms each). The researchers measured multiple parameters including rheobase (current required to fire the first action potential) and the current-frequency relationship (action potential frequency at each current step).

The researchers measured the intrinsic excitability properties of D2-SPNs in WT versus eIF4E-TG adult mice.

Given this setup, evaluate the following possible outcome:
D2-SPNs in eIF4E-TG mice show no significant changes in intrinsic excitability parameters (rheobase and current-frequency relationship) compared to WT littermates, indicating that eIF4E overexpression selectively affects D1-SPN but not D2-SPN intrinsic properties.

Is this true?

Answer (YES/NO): YES